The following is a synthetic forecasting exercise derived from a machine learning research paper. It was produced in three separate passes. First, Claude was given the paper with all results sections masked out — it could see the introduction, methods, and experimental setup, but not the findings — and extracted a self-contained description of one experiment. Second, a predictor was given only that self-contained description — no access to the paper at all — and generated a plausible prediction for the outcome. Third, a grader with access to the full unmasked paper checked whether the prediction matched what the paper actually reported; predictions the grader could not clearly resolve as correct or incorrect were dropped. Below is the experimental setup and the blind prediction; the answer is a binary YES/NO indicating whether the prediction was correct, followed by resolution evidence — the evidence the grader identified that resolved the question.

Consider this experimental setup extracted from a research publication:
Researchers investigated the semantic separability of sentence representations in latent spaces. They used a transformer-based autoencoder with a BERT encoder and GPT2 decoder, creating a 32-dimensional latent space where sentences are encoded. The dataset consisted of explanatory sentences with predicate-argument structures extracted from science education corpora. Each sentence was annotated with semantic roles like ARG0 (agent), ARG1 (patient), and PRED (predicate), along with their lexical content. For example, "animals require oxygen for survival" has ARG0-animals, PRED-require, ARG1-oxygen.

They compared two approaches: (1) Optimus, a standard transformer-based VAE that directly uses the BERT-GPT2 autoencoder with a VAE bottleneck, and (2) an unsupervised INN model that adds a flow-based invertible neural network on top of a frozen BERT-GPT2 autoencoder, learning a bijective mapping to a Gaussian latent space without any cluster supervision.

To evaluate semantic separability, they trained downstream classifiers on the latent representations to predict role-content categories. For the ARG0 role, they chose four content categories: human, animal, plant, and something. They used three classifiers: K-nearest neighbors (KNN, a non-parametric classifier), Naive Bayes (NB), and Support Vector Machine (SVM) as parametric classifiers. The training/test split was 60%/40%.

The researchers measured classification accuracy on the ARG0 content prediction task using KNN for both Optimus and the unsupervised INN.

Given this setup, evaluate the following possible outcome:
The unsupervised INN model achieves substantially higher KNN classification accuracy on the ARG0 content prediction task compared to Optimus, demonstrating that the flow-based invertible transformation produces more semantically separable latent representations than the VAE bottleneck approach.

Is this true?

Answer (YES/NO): NO